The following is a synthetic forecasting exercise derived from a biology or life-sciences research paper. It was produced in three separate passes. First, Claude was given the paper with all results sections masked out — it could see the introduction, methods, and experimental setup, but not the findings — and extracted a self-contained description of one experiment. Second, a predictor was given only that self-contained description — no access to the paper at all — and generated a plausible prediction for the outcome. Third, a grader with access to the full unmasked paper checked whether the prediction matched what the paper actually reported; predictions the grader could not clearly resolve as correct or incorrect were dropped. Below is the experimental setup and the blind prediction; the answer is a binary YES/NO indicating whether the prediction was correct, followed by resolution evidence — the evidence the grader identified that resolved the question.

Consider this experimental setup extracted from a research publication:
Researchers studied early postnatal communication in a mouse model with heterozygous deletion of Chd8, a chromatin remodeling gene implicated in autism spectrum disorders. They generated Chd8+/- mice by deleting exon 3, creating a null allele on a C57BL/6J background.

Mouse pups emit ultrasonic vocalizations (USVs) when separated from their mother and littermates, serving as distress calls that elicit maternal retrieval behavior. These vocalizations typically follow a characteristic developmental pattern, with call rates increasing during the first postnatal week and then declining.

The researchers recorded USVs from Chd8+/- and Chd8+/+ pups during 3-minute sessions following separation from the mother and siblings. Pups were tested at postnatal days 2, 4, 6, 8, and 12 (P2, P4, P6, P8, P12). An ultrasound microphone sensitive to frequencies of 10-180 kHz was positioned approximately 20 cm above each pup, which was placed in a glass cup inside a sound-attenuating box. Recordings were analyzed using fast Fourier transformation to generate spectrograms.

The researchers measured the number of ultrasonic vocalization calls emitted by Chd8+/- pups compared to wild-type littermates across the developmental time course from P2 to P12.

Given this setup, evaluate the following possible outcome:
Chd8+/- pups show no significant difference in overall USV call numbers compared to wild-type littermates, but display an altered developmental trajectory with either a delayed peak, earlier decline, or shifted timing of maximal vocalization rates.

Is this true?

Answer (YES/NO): NO